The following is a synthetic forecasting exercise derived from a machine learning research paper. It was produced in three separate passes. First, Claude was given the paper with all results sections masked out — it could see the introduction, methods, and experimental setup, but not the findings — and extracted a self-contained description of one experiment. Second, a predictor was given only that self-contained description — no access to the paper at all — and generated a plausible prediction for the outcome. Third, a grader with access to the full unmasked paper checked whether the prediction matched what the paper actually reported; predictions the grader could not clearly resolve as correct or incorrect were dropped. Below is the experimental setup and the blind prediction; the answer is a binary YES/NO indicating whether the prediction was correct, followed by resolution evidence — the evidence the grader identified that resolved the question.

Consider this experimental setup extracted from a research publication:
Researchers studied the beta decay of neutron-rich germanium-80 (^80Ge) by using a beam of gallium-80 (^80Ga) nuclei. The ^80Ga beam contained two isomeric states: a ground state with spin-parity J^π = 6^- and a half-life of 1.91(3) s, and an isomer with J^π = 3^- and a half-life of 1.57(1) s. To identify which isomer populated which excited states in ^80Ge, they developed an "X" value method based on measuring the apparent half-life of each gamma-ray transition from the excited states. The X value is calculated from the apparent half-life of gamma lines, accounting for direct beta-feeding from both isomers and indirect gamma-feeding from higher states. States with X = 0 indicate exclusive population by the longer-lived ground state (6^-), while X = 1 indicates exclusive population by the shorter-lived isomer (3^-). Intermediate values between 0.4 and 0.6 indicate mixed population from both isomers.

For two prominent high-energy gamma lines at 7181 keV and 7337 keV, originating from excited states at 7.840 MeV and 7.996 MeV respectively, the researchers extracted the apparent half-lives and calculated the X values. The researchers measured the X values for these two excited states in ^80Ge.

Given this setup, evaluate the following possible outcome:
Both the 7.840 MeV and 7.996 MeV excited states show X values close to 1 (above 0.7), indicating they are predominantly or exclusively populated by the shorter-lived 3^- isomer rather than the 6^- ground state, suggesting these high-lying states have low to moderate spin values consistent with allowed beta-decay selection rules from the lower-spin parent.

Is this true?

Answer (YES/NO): YES